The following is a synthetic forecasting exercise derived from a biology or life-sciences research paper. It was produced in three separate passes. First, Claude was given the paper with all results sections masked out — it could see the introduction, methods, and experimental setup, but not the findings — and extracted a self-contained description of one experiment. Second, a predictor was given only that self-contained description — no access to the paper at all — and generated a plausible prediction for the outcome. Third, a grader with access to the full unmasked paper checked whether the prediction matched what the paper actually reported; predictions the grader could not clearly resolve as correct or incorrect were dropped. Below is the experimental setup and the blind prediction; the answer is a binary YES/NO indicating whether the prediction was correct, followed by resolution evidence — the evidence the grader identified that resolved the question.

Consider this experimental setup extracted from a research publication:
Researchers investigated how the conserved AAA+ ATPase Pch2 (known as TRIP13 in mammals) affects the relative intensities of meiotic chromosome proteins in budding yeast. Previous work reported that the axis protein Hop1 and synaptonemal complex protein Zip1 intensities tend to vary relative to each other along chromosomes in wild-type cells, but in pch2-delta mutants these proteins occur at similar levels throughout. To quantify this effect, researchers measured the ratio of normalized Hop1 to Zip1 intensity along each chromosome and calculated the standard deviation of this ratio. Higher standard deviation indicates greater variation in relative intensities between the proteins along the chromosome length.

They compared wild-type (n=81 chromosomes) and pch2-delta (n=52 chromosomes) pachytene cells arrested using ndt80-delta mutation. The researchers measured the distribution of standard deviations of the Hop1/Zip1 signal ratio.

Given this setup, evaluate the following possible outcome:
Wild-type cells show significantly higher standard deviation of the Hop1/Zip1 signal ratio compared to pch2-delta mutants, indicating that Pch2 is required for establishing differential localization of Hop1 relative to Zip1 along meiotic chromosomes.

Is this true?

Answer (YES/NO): YES